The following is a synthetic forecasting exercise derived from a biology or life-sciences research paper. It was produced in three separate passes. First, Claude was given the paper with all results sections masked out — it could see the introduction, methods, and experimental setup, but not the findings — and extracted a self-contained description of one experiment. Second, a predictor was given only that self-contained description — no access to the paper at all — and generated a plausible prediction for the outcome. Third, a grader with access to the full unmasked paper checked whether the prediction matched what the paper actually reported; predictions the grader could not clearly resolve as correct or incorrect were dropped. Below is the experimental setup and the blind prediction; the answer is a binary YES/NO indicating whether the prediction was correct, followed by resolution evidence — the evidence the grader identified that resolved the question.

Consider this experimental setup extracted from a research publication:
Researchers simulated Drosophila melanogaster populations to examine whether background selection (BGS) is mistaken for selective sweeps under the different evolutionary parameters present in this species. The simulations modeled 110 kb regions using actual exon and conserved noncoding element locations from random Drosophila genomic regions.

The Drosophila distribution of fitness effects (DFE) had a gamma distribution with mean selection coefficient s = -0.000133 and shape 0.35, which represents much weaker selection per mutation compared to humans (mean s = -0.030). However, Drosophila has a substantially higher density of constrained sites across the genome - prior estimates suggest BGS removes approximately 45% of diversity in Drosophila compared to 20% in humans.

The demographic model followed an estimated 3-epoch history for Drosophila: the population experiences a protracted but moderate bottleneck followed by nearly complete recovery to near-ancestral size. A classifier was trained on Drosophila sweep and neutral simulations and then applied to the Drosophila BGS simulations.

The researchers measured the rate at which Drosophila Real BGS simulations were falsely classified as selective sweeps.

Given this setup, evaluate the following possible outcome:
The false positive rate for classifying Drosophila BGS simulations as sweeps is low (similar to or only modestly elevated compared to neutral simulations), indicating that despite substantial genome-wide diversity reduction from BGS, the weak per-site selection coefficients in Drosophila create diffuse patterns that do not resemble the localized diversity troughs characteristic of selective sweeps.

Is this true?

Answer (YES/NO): YES